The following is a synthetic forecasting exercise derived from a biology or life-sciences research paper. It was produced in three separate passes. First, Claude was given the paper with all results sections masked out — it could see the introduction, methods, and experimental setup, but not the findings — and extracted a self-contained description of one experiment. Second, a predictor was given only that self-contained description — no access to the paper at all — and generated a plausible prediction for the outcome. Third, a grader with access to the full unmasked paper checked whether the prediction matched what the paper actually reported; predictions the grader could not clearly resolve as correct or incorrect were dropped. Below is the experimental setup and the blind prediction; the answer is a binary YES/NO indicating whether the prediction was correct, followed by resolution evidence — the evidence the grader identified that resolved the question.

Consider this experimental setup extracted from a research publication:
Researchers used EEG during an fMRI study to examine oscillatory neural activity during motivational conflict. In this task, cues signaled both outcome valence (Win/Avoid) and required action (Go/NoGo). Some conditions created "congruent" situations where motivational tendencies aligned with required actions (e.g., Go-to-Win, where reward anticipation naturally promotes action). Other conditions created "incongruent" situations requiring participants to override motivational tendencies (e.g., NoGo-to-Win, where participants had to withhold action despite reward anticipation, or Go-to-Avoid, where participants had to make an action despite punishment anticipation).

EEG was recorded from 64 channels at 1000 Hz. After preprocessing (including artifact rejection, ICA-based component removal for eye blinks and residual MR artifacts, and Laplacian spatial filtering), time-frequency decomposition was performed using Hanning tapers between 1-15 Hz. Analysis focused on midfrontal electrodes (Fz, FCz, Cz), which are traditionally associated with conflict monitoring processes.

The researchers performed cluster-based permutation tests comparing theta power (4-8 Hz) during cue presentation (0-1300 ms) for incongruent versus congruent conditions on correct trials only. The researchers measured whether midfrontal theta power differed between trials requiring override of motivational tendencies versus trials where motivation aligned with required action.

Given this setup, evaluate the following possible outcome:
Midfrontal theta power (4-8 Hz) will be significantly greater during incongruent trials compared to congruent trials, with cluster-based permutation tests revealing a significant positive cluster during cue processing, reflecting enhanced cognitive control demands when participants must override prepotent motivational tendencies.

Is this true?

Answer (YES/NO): NO